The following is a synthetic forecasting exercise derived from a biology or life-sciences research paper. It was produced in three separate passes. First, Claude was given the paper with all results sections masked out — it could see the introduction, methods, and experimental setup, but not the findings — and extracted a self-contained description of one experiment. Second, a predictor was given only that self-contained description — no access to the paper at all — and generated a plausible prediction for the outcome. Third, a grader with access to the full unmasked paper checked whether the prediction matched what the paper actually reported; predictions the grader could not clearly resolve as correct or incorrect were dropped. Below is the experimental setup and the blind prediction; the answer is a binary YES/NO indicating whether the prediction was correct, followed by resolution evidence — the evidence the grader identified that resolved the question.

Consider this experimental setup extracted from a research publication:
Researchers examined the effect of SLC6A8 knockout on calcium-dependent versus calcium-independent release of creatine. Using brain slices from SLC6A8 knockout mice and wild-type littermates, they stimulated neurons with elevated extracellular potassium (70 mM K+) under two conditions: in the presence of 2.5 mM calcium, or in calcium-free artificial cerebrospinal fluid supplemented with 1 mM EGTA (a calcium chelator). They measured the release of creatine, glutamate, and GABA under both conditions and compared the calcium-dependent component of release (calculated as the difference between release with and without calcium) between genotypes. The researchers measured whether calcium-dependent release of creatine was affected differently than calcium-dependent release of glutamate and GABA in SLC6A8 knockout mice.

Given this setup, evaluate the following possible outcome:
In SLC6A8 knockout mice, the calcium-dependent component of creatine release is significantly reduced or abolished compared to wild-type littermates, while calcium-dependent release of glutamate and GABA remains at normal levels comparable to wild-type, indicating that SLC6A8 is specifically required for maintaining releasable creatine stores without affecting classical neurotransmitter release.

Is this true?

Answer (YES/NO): YES